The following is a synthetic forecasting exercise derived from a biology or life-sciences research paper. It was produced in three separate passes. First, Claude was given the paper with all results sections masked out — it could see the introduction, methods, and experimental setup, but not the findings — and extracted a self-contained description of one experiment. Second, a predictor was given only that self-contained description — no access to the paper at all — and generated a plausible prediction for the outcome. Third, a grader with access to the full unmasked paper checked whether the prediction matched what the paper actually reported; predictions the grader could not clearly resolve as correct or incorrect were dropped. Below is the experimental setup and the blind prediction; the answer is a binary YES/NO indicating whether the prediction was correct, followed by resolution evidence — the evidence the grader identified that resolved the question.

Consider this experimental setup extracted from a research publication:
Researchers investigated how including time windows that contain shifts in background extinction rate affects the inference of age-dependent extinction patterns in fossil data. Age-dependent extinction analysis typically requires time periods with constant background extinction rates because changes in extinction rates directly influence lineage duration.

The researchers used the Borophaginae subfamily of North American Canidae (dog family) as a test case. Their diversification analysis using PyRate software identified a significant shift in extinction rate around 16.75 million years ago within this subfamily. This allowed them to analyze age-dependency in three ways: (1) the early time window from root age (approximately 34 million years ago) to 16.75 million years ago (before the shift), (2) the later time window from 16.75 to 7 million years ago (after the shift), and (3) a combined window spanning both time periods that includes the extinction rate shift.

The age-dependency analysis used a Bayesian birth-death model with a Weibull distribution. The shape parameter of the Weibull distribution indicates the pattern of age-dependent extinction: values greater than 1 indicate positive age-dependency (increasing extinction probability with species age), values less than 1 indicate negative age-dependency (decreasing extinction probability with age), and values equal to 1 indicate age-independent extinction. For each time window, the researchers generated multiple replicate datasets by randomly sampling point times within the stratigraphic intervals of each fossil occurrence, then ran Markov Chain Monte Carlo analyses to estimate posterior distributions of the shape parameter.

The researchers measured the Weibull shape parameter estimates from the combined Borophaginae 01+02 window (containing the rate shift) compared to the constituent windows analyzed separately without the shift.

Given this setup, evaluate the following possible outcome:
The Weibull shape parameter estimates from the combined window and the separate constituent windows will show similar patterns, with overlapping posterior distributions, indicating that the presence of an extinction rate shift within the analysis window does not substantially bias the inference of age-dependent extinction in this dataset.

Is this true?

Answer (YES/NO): YES